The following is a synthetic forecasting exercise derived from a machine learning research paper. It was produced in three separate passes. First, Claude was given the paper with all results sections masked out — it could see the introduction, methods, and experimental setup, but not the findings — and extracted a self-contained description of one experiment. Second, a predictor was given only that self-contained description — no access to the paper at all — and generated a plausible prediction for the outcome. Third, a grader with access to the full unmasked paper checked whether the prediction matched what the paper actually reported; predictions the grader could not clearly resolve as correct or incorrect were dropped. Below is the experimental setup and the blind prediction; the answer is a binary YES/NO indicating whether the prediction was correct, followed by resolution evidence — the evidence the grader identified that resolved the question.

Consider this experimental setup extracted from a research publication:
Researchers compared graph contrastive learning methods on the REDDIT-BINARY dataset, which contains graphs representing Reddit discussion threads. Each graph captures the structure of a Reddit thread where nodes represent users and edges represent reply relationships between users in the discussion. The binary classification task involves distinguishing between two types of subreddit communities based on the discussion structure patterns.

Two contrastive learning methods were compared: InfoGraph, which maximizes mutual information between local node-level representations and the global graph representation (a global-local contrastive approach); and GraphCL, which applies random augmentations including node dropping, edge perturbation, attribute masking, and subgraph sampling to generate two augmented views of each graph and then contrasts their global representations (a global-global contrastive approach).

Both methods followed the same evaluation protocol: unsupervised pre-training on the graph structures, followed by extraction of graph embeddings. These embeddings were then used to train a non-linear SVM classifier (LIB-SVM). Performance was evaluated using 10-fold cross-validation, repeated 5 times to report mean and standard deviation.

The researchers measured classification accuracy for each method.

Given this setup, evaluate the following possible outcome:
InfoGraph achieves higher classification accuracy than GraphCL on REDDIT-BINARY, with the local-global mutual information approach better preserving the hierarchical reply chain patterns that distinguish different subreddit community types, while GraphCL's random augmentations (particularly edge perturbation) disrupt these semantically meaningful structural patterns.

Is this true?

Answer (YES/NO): NO